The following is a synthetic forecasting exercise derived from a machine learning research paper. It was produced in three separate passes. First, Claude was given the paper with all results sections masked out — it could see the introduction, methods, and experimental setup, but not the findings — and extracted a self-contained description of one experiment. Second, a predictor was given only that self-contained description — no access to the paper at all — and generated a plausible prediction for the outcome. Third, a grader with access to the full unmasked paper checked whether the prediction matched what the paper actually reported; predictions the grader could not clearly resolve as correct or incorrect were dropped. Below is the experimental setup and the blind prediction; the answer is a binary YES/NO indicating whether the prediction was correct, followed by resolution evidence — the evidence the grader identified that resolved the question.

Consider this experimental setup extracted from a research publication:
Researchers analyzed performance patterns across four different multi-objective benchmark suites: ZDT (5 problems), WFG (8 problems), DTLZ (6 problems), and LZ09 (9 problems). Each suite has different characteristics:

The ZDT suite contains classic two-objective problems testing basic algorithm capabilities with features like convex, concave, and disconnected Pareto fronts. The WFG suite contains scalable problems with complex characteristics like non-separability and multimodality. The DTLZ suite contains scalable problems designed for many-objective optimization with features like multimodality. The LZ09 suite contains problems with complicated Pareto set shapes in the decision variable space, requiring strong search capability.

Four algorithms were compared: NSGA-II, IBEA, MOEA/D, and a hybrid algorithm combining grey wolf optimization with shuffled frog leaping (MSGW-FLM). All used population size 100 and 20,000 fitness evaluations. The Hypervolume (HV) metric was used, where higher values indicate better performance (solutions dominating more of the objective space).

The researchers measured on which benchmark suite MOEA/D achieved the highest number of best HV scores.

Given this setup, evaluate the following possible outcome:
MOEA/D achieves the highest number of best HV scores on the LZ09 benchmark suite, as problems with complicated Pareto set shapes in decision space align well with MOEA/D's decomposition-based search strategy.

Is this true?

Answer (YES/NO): YES